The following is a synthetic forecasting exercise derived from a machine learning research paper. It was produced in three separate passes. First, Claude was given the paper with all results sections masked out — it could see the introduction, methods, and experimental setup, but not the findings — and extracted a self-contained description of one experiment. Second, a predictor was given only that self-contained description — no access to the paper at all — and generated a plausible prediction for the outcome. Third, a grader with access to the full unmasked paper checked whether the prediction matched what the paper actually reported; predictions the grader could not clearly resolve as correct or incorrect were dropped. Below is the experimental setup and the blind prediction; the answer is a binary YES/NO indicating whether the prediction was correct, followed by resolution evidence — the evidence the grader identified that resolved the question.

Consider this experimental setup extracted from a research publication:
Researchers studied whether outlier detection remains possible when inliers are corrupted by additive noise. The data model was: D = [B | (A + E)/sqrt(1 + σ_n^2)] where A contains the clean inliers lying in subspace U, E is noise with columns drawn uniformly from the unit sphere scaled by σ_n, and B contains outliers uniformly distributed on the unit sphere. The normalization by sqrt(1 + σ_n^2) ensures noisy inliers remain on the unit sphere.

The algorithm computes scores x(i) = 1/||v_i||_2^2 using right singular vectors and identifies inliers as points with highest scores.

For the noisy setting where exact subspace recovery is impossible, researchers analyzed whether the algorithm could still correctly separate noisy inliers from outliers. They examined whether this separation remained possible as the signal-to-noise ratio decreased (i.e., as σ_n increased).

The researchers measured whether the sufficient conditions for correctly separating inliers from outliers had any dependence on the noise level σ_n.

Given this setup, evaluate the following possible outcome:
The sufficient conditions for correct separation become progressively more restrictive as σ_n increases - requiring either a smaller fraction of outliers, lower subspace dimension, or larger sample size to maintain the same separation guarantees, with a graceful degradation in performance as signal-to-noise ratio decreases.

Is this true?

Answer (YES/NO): YES